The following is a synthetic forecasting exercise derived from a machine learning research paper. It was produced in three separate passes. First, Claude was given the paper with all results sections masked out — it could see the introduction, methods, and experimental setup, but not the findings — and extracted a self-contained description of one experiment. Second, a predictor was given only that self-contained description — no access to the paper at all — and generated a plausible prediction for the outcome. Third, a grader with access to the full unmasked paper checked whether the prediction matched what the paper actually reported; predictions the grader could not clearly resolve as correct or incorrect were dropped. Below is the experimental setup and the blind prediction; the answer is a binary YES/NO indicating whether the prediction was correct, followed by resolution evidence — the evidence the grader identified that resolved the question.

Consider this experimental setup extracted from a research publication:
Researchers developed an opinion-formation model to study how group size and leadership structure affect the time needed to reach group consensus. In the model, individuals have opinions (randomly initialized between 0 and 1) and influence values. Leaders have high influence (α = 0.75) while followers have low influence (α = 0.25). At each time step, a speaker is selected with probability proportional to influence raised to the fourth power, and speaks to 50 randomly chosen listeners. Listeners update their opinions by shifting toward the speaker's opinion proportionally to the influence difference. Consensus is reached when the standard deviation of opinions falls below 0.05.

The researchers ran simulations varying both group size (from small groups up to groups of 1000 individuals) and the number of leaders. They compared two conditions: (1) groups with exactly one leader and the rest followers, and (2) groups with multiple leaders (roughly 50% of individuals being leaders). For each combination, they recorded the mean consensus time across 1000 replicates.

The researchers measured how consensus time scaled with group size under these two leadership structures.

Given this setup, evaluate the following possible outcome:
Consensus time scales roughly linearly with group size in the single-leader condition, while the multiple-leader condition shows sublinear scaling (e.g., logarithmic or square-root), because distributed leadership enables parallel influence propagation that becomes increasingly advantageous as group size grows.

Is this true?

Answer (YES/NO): NO